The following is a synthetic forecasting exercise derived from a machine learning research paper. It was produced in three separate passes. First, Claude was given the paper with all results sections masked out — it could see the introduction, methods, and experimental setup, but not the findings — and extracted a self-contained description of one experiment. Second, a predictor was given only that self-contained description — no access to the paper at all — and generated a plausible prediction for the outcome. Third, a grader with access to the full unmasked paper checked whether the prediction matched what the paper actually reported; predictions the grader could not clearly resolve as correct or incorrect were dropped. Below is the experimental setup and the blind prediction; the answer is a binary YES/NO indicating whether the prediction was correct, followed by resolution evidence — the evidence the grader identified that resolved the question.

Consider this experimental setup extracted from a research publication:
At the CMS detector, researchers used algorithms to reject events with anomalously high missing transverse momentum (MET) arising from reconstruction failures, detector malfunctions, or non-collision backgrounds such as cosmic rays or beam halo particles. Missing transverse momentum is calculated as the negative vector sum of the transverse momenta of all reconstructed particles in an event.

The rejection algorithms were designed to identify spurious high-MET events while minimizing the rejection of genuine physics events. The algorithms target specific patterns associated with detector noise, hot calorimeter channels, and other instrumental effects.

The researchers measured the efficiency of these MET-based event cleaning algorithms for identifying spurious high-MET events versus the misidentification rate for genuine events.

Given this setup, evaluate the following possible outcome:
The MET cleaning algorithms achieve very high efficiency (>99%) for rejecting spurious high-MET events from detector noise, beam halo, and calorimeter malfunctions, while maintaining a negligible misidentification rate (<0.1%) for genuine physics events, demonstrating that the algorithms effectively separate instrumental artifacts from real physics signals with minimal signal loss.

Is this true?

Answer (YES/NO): NO